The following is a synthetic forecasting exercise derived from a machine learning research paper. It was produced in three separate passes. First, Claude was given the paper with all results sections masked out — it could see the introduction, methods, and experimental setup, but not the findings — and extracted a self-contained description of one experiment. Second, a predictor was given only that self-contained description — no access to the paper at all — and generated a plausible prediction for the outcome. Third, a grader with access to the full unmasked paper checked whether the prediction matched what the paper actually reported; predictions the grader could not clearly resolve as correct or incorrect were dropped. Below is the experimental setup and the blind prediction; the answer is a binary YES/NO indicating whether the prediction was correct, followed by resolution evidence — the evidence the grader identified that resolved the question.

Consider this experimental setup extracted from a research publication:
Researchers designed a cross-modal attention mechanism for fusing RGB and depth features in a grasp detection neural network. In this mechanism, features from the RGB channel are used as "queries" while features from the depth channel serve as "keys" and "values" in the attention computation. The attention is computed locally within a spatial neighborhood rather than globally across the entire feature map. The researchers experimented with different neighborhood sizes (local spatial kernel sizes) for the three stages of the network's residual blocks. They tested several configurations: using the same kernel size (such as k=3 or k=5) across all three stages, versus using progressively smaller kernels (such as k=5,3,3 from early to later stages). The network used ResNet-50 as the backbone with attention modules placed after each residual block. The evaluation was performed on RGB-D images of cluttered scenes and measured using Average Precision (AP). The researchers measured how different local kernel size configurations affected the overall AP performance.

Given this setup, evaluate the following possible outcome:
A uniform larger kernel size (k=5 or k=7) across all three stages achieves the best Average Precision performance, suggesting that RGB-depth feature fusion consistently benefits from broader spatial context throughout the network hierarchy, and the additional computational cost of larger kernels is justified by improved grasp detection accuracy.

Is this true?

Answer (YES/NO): NO